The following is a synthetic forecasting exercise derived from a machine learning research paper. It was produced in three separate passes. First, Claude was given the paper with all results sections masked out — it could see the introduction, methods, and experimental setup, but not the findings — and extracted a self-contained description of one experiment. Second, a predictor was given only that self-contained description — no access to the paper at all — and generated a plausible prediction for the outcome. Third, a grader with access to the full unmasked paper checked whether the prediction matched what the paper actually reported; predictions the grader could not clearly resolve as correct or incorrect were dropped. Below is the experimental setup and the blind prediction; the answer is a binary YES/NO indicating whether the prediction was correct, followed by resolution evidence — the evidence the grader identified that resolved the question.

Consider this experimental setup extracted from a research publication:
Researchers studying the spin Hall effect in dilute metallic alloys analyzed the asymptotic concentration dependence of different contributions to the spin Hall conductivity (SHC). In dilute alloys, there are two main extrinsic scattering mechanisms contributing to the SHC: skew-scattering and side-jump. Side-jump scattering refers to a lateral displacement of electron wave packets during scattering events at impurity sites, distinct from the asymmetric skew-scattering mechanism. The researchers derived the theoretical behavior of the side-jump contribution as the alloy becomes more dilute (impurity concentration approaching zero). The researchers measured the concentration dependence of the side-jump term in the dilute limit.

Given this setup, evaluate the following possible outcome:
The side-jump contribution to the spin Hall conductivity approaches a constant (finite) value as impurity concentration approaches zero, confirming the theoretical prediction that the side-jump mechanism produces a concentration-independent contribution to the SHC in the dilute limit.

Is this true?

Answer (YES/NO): YES